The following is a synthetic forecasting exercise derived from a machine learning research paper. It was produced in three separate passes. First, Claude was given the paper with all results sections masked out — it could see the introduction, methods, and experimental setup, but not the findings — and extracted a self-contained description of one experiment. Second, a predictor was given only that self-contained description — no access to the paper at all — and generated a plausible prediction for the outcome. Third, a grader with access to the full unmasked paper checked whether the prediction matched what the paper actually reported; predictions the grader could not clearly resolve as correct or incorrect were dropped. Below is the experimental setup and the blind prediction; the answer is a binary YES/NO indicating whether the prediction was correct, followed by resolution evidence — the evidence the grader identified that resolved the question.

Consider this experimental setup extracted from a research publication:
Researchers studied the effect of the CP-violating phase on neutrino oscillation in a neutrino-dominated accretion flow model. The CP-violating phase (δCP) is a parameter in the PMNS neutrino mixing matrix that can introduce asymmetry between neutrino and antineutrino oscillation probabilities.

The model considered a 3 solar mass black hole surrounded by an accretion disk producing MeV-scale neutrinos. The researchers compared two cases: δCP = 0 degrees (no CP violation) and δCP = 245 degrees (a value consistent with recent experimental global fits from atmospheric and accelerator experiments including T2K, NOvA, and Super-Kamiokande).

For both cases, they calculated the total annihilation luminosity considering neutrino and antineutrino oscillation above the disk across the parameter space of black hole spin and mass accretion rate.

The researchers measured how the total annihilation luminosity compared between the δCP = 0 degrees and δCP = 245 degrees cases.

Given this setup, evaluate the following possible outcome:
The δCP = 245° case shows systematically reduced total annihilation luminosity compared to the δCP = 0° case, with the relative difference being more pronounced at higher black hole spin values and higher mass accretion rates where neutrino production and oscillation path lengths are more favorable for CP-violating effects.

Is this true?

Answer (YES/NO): NO